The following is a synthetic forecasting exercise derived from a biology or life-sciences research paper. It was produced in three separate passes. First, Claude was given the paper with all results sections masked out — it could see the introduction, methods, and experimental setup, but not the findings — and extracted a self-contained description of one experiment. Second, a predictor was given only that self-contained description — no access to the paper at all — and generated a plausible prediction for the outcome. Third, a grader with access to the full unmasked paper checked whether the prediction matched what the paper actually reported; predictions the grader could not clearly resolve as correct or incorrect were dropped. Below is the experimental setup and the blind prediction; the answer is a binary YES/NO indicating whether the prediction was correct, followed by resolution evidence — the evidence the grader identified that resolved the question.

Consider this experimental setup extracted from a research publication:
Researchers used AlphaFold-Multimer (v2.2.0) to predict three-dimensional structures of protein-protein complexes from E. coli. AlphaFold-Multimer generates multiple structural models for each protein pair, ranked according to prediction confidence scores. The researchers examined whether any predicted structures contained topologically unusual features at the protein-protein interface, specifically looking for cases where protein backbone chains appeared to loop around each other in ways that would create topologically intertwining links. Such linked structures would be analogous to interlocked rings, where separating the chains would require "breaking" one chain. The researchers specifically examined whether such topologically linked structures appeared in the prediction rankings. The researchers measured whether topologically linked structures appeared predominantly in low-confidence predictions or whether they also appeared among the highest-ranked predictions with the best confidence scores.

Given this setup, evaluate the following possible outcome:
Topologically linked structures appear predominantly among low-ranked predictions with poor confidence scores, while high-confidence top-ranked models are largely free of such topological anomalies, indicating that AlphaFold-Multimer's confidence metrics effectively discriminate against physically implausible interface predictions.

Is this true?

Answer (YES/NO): NO